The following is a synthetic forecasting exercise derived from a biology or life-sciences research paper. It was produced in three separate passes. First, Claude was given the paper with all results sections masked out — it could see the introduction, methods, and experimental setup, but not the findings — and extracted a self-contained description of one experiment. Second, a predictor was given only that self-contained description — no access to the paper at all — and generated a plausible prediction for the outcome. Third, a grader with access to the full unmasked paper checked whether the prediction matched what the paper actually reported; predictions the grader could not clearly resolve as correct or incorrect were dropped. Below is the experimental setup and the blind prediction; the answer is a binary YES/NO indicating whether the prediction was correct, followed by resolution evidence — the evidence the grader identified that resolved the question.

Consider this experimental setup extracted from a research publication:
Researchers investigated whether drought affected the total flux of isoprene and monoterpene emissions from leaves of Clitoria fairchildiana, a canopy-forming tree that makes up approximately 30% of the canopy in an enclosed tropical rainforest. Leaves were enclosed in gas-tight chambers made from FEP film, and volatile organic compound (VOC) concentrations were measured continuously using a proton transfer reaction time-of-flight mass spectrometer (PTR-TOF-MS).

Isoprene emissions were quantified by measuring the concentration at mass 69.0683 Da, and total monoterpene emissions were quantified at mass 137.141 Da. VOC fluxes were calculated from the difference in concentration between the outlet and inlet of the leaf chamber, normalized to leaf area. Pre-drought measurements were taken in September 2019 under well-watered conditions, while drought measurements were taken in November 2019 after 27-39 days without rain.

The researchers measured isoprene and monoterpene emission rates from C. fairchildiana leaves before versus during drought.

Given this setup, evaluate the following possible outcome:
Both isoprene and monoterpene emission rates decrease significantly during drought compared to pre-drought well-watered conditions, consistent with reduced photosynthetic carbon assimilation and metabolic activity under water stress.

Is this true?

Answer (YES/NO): NO